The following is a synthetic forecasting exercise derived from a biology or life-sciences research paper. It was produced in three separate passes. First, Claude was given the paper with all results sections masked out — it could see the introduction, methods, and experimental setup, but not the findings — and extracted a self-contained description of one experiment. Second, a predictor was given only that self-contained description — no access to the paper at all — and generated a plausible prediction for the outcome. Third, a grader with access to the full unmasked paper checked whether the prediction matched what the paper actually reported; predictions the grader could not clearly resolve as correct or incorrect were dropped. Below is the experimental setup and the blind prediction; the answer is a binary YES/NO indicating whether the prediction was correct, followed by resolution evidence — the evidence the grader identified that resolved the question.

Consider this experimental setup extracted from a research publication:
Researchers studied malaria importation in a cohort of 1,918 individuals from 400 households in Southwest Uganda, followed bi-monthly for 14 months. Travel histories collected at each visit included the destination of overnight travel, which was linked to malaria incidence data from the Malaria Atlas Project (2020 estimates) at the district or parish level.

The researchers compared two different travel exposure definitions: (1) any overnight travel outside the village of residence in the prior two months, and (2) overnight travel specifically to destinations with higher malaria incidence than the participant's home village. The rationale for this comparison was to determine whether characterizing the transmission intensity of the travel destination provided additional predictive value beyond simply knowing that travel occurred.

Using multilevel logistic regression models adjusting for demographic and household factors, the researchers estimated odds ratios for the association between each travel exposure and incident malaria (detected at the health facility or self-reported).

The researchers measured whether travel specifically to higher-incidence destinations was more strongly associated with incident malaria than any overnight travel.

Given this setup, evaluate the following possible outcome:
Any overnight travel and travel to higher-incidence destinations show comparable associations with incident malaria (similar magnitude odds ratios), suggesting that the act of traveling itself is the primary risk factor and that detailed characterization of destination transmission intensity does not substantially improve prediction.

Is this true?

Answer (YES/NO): NO